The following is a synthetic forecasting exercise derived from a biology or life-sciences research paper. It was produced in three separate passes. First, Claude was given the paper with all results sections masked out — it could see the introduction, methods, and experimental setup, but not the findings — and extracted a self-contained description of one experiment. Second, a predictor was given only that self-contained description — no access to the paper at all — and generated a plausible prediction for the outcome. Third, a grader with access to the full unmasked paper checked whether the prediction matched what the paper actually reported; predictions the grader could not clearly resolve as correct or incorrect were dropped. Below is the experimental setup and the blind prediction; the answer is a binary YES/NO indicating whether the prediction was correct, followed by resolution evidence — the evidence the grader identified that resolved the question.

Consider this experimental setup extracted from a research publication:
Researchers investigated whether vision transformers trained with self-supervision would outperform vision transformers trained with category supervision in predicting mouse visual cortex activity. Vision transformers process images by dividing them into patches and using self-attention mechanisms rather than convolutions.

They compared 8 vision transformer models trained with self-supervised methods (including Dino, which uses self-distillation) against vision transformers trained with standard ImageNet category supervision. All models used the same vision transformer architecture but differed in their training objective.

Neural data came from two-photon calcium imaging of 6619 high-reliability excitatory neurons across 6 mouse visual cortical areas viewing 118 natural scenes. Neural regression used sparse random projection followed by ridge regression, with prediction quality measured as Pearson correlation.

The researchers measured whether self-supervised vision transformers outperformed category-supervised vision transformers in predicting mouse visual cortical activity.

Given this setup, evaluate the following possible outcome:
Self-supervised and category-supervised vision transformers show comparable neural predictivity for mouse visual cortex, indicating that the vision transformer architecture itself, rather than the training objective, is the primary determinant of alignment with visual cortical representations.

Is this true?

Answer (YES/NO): NO